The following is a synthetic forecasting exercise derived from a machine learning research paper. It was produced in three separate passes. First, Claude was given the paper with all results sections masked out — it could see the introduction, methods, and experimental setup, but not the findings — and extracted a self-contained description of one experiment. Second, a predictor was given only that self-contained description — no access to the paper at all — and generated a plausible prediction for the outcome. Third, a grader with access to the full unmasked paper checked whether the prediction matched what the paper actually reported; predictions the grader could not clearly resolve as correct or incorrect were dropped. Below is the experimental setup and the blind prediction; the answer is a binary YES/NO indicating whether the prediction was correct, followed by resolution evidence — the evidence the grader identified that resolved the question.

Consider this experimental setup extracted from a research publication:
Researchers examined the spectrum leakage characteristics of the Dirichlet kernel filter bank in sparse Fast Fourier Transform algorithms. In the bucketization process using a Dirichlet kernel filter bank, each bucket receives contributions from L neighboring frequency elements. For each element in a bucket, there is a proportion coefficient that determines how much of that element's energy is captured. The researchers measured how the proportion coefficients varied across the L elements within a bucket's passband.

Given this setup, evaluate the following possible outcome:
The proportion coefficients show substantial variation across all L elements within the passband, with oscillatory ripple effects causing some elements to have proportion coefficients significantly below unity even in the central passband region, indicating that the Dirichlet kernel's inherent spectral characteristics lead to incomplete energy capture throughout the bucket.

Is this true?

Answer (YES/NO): NO